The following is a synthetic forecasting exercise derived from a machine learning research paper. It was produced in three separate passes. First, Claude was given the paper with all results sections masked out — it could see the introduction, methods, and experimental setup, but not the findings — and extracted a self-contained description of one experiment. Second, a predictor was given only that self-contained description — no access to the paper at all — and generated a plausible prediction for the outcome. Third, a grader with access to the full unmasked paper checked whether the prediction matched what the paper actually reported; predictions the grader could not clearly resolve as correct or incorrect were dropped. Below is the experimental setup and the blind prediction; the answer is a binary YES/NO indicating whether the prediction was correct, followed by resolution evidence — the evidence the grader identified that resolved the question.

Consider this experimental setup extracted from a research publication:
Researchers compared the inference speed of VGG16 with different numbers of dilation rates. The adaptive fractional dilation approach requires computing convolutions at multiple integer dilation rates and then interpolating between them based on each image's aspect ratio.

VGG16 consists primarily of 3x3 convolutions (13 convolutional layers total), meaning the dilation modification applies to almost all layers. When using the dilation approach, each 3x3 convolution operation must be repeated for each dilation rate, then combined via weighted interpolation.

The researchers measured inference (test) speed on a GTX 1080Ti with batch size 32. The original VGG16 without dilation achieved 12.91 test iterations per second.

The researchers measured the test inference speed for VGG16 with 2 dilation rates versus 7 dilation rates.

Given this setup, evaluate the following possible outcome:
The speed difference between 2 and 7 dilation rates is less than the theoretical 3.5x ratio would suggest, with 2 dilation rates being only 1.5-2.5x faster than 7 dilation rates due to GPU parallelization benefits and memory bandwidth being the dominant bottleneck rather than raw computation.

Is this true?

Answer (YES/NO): NO